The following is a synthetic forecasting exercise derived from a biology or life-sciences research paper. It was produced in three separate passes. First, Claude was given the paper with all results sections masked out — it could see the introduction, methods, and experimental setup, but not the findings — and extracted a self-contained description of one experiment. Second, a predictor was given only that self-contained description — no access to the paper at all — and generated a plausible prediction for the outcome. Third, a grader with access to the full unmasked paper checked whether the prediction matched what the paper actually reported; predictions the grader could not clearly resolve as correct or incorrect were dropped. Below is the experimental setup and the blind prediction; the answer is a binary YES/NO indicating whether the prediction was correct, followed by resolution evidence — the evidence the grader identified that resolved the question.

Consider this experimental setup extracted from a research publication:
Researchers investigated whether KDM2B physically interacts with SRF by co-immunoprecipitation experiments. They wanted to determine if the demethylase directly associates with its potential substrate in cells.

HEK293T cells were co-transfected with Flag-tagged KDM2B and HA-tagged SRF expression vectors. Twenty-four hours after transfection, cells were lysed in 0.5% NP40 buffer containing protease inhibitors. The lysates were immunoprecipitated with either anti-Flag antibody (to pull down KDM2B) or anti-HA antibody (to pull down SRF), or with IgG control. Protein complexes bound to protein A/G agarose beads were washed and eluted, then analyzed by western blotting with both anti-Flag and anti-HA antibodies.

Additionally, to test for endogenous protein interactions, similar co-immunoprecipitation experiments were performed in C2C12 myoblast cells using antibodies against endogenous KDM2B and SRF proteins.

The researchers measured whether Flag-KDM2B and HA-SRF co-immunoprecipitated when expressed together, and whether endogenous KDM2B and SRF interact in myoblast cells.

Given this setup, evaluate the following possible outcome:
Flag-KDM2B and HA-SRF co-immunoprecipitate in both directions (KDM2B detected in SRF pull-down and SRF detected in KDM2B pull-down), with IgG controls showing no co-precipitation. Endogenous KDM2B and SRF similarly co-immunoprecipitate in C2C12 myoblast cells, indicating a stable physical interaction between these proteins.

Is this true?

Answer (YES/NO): YES